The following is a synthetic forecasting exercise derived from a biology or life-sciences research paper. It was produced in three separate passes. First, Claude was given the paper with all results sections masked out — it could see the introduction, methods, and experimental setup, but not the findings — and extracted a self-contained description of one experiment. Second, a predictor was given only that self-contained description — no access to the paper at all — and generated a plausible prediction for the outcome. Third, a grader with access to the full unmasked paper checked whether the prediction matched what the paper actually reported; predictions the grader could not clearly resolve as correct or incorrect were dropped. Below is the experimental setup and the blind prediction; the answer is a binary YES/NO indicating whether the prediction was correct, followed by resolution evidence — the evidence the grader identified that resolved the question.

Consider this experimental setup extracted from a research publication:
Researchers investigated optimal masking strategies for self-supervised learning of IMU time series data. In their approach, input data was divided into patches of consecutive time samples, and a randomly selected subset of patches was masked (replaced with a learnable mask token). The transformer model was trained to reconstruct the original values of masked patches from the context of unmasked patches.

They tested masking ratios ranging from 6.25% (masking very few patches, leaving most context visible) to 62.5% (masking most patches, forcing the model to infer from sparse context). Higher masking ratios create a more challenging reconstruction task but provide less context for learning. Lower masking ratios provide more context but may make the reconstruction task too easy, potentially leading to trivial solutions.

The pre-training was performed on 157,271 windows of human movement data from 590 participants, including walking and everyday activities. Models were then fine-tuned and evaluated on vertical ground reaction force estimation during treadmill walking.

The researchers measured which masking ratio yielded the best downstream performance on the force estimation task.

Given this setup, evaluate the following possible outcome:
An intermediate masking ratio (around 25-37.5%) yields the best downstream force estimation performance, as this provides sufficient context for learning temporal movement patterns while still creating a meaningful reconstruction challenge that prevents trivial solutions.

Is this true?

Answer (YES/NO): NO